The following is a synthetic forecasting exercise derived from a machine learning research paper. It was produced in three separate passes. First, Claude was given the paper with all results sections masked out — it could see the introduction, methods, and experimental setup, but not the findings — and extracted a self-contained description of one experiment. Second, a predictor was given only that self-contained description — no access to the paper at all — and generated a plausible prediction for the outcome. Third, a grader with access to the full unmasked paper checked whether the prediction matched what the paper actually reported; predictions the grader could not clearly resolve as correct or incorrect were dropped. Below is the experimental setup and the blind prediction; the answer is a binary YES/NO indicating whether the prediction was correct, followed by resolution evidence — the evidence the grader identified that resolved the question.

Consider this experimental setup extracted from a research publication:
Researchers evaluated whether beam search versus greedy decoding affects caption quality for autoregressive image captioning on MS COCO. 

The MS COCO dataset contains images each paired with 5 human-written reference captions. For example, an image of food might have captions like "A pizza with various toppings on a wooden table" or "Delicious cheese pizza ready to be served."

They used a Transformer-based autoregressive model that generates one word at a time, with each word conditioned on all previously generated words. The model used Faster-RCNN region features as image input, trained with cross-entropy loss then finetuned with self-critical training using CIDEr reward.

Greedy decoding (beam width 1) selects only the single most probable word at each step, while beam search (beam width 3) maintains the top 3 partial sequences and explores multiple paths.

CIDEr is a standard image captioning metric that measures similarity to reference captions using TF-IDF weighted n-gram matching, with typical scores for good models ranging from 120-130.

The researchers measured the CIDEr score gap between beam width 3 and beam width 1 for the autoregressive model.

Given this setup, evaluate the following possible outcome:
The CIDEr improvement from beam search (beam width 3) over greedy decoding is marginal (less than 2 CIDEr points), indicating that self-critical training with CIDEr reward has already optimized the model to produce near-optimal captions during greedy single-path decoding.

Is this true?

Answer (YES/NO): YES